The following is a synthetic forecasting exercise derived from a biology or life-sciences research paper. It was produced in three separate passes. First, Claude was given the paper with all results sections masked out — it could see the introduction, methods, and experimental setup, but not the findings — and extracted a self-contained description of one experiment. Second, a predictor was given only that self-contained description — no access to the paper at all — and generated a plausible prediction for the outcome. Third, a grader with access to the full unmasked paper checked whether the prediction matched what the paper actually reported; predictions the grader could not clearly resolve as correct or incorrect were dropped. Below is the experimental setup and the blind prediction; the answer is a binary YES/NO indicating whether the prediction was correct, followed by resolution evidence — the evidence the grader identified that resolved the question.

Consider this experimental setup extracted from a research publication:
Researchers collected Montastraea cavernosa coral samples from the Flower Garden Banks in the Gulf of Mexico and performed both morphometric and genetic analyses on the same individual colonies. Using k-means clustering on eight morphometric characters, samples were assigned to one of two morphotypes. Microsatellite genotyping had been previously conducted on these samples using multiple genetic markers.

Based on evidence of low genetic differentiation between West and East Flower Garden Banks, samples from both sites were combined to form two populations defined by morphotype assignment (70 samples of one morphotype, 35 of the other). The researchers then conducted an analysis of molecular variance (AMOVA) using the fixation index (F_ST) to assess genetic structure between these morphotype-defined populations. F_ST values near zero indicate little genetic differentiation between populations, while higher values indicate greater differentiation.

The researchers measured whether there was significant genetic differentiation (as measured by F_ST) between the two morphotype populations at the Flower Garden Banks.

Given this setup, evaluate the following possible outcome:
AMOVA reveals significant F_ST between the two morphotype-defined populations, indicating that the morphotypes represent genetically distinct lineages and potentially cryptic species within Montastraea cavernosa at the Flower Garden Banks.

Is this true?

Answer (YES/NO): NO